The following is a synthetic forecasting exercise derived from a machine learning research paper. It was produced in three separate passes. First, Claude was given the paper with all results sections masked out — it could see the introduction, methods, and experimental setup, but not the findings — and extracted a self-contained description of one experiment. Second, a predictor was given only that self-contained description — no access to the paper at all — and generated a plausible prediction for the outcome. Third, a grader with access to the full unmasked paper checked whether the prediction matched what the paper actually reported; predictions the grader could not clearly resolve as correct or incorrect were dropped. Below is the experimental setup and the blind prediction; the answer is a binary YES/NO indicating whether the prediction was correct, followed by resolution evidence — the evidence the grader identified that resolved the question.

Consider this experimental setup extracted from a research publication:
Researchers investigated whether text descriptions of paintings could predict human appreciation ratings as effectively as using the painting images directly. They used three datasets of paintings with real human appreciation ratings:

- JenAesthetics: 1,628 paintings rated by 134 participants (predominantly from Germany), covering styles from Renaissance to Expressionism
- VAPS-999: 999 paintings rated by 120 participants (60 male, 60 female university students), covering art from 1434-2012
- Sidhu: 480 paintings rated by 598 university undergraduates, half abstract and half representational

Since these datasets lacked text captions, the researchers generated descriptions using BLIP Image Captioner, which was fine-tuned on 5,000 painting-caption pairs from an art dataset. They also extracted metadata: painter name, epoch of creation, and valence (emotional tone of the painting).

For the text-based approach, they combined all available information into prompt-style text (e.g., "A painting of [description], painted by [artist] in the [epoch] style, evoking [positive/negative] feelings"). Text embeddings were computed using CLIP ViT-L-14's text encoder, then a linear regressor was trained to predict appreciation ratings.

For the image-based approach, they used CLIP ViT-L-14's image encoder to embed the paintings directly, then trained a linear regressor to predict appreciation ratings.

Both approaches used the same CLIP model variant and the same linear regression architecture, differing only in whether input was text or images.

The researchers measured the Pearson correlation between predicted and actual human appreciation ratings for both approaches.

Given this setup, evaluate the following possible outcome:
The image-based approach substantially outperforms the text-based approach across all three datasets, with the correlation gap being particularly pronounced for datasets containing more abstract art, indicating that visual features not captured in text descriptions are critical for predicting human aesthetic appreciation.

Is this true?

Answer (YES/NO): NO